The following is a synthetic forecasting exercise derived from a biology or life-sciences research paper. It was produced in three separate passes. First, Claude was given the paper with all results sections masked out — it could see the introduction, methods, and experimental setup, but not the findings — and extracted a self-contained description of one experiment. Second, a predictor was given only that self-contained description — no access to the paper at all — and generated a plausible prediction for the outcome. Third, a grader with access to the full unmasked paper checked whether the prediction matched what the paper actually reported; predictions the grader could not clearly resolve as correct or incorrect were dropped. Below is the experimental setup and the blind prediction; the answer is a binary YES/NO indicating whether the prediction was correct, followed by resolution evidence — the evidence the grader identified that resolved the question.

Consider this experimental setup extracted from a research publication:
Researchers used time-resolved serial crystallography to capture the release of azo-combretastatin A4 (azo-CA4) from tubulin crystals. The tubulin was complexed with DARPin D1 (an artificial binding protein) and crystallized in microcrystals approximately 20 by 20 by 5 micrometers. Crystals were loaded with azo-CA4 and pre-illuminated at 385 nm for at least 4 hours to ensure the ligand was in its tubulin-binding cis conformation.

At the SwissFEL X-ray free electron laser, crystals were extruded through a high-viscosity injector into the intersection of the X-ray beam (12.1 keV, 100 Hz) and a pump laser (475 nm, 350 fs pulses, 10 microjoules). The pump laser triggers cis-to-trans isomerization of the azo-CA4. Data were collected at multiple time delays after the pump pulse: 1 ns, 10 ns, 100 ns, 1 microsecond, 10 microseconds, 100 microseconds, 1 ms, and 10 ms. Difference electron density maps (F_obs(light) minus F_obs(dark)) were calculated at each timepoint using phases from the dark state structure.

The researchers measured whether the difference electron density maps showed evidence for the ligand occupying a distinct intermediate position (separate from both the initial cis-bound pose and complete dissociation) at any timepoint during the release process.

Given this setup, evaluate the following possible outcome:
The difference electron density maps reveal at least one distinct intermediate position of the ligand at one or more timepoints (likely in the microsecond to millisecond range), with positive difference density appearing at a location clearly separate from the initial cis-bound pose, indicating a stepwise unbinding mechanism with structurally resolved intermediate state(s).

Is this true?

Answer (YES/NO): YES